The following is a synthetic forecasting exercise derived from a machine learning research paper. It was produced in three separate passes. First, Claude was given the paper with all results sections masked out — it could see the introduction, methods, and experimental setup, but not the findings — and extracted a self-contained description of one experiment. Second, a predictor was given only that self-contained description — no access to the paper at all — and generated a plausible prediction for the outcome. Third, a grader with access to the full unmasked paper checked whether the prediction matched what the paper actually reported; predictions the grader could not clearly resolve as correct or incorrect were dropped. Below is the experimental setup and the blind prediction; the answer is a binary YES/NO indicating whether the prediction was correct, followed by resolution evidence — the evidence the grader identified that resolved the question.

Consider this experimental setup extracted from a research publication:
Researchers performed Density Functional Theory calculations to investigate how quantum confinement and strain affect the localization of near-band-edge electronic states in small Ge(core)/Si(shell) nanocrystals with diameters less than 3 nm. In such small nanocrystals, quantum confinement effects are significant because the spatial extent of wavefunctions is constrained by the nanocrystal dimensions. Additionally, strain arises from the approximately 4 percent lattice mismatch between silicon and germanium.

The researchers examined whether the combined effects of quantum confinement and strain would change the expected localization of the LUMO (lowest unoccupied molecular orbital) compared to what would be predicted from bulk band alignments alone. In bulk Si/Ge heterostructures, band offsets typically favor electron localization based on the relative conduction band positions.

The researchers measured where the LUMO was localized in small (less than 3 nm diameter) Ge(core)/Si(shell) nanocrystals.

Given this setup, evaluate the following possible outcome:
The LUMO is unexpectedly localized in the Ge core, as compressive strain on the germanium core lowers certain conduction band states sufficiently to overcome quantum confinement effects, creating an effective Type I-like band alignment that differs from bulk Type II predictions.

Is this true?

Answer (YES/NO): NO